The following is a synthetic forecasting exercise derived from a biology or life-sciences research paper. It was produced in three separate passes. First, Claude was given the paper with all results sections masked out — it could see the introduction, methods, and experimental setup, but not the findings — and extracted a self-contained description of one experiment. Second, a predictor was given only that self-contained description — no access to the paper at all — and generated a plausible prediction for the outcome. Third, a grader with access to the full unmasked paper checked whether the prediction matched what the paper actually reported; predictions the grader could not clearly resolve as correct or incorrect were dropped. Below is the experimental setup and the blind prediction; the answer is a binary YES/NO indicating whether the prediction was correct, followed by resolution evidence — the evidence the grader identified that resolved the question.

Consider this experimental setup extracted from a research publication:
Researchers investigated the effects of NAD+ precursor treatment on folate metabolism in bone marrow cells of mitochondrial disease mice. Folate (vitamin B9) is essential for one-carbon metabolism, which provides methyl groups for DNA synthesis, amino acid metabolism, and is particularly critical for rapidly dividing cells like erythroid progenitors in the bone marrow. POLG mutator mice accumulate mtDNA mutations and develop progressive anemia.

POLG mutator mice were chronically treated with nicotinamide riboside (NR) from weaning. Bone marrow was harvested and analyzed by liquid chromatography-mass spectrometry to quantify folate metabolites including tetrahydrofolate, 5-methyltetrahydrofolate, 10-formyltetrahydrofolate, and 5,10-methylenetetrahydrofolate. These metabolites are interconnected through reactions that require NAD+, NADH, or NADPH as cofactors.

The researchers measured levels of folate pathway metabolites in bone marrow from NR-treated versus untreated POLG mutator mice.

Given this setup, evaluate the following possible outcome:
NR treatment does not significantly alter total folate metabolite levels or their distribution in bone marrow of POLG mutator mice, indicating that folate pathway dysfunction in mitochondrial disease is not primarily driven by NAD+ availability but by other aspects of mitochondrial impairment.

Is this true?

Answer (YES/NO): NO